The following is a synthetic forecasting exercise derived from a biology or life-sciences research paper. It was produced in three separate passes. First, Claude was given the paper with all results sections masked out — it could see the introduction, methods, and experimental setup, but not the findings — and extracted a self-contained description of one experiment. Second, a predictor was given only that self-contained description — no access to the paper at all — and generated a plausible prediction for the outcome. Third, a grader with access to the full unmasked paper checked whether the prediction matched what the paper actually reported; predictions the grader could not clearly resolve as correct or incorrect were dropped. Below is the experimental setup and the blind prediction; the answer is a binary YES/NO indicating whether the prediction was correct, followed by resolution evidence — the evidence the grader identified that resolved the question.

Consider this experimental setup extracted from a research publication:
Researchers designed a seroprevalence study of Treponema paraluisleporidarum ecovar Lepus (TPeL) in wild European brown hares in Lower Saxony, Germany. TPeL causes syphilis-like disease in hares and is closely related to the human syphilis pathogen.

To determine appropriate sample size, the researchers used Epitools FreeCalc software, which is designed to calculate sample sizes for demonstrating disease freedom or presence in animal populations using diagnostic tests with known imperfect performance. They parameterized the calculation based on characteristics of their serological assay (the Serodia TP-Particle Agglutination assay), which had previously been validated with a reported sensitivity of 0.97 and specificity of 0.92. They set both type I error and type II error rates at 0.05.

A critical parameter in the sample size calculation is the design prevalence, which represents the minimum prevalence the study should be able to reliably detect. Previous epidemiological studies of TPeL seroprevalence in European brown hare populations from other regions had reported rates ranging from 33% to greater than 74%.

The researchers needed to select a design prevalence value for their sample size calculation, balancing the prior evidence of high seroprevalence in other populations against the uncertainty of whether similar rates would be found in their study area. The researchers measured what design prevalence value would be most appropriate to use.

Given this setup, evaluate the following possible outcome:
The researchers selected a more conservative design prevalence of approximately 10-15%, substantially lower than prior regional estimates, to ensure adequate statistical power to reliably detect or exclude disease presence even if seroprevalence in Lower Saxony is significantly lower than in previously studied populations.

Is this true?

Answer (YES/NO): NO